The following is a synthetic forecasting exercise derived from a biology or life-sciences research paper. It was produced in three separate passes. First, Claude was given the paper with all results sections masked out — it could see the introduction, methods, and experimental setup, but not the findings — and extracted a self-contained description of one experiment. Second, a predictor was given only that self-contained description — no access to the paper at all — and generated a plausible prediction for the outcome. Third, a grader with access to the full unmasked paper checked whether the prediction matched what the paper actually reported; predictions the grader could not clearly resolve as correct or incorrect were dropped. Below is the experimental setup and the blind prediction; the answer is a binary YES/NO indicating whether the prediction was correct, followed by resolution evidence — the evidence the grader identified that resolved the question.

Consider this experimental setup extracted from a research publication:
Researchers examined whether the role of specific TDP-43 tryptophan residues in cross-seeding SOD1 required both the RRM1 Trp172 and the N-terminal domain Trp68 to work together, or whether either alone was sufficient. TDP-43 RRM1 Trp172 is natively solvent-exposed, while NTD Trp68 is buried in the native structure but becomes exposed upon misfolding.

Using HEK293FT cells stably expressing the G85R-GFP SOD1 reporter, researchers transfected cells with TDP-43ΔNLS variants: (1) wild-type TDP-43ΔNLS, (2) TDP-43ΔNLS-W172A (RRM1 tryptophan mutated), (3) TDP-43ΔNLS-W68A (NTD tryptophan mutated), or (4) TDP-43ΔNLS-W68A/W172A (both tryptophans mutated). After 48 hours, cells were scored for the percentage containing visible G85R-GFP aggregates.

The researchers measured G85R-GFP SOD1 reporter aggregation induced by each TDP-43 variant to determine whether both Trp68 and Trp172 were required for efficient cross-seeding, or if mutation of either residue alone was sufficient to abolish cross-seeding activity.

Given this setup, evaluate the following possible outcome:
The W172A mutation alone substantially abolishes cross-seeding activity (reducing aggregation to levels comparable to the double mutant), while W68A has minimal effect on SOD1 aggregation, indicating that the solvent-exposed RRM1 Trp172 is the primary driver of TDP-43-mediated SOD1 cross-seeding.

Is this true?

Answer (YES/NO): NO